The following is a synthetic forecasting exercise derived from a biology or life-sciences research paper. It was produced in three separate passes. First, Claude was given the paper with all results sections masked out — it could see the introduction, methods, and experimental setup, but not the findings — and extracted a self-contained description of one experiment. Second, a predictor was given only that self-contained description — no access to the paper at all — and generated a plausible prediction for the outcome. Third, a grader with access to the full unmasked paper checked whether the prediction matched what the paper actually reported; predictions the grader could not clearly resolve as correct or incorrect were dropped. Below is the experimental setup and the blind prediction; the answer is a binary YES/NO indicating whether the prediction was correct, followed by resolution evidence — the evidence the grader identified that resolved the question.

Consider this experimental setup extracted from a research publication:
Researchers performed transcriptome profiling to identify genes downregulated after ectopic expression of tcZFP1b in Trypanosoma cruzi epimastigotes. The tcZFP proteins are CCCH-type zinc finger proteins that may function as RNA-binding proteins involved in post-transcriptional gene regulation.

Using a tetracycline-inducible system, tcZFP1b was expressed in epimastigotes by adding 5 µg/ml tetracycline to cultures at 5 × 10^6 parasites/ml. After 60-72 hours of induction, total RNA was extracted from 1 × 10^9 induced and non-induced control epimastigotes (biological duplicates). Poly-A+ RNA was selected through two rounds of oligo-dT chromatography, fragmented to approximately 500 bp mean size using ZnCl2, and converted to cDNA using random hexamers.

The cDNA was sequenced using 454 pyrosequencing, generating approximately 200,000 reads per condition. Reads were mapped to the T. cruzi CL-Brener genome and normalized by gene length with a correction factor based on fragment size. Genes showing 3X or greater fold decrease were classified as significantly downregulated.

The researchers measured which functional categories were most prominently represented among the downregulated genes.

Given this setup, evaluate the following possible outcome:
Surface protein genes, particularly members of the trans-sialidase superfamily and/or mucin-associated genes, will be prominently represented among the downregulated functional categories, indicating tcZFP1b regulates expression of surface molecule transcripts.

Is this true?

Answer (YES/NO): NO